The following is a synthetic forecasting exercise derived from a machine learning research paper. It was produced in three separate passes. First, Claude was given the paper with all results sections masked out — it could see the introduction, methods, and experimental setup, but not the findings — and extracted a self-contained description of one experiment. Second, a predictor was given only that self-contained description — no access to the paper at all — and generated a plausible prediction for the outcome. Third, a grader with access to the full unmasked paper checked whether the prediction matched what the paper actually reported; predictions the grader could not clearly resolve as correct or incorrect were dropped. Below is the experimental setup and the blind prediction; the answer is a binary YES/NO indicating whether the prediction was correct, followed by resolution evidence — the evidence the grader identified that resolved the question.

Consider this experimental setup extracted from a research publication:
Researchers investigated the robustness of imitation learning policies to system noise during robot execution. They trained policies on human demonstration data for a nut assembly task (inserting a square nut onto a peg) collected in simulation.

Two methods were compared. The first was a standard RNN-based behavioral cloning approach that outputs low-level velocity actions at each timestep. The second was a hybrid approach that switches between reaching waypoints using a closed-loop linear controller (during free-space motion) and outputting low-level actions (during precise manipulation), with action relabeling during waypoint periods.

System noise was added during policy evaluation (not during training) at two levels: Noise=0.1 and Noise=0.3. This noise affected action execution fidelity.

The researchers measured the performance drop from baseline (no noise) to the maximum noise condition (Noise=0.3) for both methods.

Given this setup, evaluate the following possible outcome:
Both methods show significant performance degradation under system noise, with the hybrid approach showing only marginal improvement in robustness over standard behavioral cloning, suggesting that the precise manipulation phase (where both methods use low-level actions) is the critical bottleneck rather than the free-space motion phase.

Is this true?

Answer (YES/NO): NO